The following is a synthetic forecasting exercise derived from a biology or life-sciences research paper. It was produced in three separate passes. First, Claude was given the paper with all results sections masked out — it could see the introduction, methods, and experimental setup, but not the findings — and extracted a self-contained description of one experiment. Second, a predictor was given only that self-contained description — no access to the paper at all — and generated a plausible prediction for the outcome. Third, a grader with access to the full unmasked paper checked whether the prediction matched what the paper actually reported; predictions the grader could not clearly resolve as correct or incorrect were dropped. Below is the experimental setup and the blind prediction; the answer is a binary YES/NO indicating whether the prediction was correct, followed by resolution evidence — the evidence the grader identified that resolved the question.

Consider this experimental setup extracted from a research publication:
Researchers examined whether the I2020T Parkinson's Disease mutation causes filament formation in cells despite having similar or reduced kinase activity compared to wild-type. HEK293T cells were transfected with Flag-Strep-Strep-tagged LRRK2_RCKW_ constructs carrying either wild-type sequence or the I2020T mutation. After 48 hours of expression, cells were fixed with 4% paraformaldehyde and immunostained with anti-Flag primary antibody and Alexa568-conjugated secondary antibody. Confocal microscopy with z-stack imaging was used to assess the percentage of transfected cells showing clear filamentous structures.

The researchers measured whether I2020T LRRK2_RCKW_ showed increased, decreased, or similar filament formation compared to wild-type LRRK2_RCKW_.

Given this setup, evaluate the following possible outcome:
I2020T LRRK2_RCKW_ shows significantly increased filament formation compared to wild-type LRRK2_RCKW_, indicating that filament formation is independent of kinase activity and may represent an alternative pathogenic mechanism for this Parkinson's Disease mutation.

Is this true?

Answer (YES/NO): NO